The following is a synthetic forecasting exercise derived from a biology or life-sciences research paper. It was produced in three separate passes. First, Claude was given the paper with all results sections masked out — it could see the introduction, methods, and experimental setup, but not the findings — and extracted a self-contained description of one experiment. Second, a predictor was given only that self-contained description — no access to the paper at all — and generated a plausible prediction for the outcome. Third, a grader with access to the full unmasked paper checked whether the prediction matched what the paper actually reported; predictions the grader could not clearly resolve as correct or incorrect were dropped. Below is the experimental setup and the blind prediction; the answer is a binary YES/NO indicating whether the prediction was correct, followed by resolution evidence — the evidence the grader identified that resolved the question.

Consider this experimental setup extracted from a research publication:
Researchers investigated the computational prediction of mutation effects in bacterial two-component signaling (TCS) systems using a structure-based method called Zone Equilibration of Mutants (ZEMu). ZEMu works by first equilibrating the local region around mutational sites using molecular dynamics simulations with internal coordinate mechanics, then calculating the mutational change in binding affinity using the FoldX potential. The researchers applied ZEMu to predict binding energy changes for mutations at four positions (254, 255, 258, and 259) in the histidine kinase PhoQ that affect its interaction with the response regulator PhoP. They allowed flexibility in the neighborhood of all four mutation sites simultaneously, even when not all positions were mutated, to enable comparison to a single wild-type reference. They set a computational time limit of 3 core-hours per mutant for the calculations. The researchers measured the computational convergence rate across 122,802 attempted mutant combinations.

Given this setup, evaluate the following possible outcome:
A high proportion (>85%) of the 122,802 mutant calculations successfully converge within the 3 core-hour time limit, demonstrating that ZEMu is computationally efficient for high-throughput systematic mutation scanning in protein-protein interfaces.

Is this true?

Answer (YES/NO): NO